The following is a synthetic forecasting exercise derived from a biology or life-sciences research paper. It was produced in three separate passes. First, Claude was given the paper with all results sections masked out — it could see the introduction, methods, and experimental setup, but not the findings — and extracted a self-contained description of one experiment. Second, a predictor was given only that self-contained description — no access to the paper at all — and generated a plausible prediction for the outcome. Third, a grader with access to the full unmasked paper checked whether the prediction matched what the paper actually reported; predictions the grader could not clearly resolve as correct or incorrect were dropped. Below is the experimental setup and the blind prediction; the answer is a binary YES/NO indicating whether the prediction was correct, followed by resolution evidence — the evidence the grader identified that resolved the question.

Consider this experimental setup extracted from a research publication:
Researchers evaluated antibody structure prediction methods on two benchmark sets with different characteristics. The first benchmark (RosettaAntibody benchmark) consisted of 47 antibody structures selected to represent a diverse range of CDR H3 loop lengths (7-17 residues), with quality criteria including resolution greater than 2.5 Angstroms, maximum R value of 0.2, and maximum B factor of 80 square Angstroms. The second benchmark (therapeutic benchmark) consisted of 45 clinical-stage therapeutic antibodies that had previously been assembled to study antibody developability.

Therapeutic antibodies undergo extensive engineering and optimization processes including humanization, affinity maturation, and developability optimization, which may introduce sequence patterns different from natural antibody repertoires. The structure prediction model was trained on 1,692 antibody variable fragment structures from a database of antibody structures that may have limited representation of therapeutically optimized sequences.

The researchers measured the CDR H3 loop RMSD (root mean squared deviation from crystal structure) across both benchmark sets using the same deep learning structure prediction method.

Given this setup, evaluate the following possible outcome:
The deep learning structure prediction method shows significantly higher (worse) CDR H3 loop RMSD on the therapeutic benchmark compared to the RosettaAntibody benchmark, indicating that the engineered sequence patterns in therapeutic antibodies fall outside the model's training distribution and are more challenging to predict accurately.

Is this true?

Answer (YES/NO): NO